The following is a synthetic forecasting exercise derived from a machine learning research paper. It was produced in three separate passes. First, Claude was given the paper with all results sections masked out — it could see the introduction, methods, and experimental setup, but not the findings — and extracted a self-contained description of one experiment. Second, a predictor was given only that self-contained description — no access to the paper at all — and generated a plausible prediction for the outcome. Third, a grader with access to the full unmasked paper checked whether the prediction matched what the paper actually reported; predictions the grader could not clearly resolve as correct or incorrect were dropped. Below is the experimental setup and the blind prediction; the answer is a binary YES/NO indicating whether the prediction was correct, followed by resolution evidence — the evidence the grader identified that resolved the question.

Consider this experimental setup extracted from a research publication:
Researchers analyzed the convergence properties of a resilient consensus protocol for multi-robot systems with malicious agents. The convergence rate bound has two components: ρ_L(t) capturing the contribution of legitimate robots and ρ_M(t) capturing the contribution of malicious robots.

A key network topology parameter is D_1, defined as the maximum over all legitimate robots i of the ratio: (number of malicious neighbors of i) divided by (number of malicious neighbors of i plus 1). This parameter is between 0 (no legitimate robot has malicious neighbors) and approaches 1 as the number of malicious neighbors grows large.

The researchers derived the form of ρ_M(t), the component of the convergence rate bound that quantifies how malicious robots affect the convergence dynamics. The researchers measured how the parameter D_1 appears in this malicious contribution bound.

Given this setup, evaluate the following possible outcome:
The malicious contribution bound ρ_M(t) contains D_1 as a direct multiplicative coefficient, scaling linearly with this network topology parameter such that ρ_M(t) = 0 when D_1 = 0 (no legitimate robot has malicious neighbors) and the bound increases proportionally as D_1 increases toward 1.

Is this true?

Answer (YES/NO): NO